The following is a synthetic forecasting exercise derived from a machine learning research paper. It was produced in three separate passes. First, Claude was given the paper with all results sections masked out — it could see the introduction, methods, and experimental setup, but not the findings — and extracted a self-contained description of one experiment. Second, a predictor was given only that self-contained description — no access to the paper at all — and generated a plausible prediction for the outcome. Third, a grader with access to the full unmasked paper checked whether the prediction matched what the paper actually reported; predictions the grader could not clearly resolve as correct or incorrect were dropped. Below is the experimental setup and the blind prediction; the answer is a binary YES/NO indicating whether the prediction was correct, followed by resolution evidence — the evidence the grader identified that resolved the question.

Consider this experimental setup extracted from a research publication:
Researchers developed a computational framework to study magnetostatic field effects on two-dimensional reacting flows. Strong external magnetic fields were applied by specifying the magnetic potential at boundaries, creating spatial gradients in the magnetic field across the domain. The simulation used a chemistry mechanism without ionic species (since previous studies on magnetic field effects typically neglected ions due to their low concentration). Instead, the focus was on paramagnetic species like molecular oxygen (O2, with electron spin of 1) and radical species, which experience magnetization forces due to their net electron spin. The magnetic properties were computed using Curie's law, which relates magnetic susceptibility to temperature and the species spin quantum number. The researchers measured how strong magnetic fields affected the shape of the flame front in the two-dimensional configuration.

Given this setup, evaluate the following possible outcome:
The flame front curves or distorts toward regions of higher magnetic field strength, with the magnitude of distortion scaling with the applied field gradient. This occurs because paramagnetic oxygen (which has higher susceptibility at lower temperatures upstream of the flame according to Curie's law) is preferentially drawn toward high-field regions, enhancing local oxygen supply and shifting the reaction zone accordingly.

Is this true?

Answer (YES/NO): NO